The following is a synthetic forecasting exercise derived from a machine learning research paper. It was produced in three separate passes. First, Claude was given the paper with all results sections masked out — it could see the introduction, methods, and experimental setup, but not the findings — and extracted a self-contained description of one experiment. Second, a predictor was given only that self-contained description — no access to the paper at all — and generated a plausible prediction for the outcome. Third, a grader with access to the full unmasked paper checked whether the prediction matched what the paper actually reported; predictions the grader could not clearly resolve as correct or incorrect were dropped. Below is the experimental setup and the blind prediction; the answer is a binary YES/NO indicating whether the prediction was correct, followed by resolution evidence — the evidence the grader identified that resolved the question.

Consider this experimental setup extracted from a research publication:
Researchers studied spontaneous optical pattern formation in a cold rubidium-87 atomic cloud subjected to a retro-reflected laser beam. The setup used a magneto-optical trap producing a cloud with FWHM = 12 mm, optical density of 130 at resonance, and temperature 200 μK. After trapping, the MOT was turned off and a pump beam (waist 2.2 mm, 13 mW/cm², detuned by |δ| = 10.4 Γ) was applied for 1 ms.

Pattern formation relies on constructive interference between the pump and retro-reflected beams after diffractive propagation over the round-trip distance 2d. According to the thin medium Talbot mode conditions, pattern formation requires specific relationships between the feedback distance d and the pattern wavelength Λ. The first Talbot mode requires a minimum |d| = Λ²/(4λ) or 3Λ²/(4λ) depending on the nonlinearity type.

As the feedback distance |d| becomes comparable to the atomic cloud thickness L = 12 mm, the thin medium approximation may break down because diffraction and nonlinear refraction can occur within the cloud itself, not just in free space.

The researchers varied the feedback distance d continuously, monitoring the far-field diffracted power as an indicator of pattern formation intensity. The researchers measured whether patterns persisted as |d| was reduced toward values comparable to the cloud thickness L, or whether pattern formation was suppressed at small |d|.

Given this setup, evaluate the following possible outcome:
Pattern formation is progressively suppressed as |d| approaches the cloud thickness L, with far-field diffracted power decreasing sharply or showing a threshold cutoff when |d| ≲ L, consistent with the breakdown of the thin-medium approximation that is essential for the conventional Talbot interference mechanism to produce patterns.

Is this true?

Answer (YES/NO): NO